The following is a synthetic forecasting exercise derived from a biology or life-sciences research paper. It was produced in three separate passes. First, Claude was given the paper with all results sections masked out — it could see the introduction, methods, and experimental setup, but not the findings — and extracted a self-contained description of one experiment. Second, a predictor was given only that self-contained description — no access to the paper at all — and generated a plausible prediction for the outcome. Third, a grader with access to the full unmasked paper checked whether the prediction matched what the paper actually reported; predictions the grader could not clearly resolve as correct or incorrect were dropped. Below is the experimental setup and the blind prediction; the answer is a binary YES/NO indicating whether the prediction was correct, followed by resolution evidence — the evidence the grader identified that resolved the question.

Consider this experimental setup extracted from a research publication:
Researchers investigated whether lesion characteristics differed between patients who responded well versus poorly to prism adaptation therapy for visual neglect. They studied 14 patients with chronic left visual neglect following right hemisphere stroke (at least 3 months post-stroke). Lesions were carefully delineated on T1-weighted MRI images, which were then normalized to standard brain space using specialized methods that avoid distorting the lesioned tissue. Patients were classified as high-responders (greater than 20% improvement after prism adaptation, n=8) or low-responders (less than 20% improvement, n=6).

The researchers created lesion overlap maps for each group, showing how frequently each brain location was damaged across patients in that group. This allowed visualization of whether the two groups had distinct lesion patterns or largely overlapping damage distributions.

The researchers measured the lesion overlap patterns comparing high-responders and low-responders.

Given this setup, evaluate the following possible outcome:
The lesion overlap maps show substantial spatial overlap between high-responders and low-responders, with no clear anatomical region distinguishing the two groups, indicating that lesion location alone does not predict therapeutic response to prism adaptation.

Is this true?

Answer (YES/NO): NO